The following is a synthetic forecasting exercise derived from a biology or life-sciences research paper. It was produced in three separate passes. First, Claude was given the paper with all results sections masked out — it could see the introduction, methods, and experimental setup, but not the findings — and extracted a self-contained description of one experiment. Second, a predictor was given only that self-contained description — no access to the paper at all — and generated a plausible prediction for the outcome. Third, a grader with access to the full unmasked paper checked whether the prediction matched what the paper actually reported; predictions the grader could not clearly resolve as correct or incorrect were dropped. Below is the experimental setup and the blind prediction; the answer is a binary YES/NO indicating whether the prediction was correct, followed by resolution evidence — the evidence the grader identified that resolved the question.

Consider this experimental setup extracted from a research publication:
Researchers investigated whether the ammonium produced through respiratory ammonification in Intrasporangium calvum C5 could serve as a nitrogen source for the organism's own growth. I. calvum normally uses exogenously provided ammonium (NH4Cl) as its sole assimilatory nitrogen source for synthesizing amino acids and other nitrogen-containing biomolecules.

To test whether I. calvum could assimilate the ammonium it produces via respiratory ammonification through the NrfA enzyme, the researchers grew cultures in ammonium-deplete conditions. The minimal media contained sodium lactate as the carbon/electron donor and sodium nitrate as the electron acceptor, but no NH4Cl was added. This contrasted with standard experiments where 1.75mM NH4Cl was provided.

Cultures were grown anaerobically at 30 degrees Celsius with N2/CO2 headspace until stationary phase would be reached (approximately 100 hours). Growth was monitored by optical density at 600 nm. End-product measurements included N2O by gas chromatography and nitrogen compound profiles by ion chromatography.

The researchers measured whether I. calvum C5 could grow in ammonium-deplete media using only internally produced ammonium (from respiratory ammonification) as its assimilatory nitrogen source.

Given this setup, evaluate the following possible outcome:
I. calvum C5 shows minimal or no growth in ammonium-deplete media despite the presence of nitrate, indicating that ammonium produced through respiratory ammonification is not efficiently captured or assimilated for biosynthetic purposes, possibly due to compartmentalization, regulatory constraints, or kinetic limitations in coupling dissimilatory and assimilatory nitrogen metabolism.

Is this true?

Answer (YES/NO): NO